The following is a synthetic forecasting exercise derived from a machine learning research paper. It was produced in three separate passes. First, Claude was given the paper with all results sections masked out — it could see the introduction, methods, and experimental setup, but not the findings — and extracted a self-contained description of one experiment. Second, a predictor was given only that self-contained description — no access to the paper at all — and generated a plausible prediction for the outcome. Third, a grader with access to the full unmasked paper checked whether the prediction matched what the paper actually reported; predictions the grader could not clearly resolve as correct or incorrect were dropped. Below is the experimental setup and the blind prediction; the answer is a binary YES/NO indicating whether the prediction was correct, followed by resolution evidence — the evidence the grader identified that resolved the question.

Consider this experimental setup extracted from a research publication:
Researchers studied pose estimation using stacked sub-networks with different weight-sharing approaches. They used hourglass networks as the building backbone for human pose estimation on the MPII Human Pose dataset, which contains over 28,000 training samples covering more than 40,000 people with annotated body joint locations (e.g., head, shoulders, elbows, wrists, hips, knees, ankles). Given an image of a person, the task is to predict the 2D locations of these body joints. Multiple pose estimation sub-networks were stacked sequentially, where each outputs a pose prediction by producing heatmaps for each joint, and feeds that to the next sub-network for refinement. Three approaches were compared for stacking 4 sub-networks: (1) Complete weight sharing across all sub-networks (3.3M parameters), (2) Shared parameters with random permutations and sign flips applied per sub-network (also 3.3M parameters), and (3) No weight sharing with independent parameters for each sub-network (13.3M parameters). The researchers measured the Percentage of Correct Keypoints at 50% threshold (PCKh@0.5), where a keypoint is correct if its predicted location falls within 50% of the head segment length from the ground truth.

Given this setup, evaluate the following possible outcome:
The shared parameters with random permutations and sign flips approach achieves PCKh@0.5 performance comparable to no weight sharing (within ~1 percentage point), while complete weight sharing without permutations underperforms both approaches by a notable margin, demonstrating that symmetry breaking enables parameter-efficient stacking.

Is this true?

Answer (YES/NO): NO